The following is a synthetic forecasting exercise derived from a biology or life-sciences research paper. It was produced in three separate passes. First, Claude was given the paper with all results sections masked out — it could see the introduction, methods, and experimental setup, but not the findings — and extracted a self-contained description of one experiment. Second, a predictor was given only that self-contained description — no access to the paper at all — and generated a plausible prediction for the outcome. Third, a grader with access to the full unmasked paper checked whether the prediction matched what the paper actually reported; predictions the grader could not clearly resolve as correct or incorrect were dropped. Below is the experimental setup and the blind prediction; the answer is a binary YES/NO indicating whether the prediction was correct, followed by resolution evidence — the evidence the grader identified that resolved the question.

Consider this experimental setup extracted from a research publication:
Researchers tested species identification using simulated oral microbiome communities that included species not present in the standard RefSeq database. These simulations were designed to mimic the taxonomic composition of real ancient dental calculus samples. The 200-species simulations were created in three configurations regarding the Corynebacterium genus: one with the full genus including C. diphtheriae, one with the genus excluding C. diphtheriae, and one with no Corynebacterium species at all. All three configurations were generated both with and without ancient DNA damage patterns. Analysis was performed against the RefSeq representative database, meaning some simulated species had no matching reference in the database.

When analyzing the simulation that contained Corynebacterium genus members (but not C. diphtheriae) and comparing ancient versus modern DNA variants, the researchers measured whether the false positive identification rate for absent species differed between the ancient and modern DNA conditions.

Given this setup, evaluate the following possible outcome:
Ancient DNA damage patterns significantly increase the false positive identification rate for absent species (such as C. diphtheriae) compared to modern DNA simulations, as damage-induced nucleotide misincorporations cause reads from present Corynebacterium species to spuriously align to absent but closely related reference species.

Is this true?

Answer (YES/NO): NO